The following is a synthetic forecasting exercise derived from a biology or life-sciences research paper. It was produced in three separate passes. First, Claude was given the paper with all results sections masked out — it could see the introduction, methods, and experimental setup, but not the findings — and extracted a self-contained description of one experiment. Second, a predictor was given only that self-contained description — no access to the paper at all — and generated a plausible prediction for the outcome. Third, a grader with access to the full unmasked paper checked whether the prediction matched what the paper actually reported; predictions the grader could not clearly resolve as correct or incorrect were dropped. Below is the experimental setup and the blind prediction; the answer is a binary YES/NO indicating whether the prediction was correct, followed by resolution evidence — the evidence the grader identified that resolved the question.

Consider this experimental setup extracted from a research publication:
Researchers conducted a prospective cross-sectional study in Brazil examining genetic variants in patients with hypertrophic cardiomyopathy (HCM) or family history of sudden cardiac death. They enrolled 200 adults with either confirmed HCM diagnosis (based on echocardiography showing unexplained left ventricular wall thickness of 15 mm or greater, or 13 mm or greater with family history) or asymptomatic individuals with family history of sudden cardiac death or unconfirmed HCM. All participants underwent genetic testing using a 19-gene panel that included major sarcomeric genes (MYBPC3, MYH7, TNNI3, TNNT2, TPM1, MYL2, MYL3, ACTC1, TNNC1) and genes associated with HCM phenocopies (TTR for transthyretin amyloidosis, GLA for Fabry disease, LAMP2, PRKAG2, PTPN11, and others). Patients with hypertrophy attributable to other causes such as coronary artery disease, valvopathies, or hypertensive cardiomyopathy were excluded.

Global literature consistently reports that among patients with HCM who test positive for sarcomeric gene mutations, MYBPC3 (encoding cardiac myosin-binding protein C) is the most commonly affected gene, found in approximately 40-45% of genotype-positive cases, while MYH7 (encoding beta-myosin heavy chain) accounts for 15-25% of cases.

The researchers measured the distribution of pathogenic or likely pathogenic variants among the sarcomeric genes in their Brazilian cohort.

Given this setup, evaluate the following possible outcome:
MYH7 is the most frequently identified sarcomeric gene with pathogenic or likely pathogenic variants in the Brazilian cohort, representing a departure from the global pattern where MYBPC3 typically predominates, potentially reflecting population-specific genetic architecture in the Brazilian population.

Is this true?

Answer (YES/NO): YES